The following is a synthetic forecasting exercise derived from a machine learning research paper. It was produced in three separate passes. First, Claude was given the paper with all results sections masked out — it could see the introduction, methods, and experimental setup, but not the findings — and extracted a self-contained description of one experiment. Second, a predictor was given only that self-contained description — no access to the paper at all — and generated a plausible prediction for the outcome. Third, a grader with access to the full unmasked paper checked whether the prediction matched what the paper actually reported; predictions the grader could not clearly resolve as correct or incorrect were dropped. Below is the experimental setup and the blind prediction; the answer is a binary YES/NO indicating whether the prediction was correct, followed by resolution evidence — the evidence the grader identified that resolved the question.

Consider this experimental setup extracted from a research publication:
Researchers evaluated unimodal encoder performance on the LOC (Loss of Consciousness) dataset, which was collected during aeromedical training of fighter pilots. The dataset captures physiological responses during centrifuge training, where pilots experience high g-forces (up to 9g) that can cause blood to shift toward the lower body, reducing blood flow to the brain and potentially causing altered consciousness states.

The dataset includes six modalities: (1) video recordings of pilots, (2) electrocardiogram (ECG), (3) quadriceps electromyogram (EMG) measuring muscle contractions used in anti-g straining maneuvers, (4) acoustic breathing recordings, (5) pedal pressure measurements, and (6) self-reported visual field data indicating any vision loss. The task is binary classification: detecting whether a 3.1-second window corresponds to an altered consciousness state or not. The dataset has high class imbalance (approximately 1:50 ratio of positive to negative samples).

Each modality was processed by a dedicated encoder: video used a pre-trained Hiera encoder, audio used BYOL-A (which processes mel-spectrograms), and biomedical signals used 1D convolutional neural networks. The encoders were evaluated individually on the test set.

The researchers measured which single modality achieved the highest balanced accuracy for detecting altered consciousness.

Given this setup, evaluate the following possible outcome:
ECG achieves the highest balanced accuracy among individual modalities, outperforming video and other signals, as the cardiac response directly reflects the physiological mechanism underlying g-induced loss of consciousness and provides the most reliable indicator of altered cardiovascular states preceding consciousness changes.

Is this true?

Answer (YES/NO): NO